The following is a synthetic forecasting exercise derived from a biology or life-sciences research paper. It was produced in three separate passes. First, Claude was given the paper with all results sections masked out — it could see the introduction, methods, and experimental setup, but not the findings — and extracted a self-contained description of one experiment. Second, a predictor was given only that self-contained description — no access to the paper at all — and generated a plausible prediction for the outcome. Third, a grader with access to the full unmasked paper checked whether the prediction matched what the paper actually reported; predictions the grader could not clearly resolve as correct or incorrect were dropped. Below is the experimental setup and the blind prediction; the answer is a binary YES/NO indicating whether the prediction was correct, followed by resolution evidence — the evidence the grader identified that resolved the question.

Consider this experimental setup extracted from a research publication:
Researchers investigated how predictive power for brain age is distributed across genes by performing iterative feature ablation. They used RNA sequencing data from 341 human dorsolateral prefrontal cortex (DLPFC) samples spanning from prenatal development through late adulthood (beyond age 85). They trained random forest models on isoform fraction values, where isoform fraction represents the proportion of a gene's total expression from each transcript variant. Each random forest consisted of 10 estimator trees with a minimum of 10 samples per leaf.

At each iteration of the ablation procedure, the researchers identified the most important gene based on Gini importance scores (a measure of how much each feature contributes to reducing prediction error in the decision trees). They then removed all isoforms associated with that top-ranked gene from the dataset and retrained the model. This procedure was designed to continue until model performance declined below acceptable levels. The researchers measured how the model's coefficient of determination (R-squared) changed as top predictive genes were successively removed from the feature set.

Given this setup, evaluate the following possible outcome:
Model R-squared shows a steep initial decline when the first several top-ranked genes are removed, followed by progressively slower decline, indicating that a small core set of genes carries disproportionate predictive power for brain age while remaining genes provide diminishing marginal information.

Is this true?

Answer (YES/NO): NO